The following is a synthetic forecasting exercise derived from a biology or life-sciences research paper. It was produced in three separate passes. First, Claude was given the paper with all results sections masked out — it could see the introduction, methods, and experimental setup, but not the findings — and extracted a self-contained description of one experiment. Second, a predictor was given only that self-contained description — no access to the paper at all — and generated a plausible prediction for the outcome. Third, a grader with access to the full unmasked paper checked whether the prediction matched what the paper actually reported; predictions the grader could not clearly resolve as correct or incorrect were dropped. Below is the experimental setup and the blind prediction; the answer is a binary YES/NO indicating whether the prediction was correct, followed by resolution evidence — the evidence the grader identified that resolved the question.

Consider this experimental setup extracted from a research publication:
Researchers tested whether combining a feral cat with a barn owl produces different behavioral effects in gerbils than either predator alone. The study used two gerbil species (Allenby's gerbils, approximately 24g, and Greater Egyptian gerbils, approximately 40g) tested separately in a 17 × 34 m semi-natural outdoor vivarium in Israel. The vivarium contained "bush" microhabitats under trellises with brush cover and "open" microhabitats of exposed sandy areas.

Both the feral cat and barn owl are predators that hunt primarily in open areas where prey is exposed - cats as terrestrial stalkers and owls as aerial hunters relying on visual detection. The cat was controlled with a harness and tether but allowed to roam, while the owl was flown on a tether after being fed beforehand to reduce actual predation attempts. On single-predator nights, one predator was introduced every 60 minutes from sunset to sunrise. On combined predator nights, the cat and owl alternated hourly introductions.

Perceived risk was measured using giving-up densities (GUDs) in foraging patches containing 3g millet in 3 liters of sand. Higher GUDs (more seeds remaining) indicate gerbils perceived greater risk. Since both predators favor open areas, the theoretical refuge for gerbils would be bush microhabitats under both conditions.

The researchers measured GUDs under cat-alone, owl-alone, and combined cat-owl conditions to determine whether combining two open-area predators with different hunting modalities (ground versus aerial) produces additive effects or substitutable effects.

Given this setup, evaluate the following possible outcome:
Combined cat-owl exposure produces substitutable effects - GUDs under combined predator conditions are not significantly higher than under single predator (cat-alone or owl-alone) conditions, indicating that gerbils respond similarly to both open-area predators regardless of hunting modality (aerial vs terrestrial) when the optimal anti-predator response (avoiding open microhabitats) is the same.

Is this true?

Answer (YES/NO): YES